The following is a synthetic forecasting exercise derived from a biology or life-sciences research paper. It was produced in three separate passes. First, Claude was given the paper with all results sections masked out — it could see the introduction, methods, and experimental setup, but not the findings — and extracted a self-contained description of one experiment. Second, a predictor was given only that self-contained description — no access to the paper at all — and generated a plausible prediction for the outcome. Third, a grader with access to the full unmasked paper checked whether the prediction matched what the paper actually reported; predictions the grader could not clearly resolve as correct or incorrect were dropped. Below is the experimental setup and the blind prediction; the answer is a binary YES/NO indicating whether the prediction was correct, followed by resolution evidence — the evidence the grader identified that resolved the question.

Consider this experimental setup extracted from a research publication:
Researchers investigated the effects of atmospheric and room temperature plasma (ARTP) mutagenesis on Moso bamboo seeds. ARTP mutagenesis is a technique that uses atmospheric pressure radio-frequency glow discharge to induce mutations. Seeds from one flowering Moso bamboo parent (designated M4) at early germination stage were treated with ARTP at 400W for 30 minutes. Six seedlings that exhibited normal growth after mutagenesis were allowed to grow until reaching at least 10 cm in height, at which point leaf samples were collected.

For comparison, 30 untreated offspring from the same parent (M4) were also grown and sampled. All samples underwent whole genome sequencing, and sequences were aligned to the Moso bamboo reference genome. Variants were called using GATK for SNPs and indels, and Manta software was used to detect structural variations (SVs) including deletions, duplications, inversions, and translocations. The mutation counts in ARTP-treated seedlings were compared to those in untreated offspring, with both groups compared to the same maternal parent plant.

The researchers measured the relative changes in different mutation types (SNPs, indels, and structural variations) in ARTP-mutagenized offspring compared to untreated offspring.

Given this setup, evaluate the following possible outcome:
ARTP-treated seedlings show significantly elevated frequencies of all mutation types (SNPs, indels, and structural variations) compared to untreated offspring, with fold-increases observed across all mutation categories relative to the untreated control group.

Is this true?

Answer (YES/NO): NO